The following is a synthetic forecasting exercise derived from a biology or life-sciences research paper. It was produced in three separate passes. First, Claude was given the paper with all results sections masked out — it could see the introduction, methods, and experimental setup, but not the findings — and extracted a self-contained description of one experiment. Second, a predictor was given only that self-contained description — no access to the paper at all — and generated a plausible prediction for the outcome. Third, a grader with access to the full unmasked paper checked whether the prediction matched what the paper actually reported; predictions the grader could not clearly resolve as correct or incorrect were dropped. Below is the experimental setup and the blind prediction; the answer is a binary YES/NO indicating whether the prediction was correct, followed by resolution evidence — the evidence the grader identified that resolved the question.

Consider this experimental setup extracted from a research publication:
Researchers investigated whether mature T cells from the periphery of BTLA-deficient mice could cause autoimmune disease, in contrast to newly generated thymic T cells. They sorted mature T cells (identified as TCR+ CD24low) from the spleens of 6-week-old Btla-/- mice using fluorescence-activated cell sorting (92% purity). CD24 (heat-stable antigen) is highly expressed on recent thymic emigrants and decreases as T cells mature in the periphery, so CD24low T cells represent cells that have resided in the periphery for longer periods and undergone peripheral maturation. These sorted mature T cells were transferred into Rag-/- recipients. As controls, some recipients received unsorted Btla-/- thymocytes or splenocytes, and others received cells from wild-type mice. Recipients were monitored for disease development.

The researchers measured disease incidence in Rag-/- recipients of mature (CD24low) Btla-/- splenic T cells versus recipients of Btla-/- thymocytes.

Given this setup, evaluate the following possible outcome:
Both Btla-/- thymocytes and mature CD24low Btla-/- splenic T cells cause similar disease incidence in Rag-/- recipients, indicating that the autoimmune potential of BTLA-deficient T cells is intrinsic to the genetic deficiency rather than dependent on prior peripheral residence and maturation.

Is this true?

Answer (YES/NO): NO